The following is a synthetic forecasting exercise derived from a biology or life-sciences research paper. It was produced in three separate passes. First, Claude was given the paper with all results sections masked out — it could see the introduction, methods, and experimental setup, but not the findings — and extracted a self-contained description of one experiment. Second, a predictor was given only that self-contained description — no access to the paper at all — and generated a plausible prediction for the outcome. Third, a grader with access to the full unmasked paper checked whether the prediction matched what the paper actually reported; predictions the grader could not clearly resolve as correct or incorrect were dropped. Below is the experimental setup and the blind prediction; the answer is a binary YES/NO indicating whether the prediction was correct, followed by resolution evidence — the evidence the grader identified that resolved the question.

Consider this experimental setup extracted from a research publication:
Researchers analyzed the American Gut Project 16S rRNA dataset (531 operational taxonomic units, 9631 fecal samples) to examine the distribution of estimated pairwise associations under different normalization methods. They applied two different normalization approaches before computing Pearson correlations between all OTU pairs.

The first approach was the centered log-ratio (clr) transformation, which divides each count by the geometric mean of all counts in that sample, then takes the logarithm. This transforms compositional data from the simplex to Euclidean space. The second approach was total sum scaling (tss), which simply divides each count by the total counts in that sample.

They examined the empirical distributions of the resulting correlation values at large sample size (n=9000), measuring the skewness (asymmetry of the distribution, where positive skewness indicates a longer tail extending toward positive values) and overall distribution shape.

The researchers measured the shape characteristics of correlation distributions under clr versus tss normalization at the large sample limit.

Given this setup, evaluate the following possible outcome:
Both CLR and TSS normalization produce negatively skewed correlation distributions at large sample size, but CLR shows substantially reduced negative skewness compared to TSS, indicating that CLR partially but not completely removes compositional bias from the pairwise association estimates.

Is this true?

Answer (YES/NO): NO